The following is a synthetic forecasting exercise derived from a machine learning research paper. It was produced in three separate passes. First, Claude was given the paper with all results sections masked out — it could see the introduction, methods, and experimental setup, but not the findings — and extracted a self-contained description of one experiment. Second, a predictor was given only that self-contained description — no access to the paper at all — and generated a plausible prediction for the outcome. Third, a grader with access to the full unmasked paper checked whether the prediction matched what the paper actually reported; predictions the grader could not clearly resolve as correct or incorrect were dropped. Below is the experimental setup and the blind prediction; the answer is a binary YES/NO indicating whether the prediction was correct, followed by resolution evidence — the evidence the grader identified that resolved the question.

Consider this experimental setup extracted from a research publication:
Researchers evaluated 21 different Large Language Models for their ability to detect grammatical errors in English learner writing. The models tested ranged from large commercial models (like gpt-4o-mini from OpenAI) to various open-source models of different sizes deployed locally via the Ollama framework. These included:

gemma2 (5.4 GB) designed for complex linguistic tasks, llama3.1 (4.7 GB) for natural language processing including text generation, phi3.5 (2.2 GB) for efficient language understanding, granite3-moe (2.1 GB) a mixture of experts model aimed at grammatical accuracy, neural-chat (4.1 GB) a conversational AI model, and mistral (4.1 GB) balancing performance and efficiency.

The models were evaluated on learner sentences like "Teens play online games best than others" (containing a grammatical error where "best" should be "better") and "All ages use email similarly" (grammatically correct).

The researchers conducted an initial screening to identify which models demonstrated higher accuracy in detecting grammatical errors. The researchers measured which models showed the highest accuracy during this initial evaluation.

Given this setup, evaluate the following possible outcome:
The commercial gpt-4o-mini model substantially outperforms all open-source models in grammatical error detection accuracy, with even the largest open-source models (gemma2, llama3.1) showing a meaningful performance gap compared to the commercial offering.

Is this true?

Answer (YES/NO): NO